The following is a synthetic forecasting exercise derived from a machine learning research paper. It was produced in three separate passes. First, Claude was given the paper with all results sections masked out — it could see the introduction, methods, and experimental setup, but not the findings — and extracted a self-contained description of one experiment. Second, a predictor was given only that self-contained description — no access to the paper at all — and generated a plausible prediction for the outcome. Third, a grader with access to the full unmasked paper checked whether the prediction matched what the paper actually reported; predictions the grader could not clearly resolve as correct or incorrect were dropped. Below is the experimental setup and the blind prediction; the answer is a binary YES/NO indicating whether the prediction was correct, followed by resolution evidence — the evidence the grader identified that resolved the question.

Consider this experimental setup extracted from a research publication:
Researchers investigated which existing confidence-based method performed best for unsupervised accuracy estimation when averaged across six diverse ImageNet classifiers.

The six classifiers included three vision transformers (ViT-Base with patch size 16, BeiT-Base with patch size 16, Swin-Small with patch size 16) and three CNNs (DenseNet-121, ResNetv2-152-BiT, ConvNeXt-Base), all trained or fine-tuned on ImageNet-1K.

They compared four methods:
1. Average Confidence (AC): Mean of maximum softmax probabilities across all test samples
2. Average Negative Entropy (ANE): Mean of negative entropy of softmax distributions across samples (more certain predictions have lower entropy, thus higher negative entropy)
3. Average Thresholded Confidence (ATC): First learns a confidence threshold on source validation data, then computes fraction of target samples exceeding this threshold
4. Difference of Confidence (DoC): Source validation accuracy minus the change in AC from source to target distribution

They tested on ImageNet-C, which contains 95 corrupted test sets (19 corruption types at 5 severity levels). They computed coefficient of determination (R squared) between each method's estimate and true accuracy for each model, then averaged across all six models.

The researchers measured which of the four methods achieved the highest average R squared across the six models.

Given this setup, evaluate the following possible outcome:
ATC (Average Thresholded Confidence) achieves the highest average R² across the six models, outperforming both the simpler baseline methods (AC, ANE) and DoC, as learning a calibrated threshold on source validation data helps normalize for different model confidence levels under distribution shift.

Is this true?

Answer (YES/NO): YES